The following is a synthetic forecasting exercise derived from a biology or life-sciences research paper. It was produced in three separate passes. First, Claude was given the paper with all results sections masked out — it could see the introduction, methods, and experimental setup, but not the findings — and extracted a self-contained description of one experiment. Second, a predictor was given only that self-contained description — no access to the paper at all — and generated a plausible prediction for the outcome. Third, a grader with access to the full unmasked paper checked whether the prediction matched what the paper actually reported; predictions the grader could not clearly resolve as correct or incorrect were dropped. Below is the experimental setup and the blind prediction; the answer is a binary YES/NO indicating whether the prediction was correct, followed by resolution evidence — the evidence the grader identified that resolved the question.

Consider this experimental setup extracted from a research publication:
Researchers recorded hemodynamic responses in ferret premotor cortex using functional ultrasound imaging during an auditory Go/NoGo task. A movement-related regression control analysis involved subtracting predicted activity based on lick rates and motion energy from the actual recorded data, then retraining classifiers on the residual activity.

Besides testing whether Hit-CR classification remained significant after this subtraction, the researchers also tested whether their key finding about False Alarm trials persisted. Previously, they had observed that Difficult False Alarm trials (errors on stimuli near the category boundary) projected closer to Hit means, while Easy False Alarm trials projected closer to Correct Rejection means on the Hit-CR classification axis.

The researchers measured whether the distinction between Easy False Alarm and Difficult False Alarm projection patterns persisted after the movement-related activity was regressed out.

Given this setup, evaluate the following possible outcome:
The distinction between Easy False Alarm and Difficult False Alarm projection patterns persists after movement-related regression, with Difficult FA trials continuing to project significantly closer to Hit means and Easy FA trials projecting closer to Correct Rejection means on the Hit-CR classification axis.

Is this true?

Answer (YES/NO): YES